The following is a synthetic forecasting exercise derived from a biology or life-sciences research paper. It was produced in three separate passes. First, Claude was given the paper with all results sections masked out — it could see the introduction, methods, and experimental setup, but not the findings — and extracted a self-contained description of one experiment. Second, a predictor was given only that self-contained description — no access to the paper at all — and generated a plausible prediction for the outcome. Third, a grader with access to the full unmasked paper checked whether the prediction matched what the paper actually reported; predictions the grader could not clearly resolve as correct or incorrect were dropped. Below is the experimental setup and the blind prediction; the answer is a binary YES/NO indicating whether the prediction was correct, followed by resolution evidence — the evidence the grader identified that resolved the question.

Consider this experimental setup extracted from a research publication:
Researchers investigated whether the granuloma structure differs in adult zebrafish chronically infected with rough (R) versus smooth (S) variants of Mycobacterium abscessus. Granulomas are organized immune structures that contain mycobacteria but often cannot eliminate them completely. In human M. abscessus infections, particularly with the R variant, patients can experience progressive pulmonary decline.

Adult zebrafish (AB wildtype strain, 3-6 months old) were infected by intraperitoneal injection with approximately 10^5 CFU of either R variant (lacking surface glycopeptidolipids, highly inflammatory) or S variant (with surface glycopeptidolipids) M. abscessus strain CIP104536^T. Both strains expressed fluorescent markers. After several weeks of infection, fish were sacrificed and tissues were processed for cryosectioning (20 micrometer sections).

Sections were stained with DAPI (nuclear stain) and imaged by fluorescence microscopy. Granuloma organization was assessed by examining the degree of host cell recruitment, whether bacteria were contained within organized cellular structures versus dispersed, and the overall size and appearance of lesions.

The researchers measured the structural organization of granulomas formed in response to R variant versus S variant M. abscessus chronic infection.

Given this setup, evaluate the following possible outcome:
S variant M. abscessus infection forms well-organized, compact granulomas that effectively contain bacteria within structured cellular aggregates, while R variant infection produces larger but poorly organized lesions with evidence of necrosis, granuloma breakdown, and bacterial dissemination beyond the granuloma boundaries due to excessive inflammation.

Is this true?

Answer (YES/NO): NO